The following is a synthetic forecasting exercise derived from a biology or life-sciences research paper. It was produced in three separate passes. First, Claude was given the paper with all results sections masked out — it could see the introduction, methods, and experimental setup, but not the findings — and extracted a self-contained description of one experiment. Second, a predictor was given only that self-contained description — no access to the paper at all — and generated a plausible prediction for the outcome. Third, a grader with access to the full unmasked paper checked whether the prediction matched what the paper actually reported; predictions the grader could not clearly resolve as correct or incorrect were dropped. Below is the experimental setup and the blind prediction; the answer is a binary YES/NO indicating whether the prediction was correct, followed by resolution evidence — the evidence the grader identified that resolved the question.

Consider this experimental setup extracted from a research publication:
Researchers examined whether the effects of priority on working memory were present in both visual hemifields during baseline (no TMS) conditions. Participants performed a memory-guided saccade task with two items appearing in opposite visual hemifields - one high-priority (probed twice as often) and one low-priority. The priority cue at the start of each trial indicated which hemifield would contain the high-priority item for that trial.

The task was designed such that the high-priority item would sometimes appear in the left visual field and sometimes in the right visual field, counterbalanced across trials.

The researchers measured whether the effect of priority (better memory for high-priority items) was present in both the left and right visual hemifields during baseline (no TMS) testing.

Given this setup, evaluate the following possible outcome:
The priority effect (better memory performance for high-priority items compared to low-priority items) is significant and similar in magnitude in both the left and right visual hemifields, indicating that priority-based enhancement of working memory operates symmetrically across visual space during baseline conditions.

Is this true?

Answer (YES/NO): YES